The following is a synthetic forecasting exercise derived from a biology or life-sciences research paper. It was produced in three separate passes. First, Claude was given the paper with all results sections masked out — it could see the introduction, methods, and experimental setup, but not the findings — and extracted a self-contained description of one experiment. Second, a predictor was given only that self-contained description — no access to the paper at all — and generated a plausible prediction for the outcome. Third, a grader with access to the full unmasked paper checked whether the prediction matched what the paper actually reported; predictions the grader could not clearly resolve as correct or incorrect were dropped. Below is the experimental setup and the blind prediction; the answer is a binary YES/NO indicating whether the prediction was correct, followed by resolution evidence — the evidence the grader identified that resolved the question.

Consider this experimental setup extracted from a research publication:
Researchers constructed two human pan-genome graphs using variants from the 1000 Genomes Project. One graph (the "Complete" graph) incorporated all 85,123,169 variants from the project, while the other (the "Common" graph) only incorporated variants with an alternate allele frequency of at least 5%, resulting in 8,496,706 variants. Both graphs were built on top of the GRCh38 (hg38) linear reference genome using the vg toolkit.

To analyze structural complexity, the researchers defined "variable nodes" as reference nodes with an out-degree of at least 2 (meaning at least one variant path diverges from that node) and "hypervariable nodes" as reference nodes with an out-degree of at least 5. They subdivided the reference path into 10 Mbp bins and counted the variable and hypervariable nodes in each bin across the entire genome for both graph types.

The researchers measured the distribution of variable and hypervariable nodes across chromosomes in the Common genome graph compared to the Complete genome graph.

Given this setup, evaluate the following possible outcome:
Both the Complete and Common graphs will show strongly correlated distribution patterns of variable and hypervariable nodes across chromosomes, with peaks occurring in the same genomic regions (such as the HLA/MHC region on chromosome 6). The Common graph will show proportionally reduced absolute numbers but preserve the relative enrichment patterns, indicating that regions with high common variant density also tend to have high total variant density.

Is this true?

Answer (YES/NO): NO